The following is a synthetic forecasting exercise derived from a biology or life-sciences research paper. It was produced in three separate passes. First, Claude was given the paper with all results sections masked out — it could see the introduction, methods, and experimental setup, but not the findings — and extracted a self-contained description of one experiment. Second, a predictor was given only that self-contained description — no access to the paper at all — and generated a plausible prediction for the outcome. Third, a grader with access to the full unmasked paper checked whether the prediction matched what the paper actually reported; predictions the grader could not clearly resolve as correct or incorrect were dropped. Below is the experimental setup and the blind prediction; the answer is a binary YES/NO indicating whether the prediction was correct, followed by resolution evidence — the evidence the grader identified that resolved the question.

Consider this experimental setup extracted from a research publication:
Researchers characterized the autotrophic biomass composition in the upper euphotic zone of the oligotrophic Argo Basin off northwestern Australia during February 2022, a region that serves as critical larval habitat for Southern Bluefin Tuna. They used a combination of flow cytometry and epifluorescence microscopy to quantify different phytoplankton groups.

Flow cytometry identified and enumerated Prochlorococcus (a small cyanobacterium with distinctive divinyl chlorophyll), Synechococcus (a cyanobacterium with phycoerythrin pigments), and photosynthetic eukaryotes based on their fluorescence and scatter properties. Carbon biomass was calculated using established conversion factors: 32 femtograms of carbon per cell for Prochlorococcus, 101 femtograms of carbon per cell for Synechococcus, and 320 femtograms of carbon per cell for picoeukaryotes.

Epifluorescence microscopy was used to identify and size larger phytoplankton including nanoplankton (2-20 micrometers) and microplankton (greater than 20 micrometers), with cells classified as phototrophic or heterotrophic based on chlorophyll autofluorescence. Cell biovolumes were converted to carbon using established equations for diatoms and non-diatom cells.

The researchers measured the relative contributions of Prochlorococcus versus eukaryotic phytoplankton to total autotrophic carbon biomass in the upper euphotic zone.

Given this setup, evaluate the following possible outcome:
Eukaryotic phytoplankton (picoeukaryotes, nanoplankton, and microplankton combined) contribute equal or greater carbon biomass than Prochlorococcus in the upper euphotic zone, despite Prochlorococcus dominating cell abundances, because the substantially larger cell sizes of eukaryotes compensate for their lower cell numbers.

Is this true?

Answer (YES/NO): NO